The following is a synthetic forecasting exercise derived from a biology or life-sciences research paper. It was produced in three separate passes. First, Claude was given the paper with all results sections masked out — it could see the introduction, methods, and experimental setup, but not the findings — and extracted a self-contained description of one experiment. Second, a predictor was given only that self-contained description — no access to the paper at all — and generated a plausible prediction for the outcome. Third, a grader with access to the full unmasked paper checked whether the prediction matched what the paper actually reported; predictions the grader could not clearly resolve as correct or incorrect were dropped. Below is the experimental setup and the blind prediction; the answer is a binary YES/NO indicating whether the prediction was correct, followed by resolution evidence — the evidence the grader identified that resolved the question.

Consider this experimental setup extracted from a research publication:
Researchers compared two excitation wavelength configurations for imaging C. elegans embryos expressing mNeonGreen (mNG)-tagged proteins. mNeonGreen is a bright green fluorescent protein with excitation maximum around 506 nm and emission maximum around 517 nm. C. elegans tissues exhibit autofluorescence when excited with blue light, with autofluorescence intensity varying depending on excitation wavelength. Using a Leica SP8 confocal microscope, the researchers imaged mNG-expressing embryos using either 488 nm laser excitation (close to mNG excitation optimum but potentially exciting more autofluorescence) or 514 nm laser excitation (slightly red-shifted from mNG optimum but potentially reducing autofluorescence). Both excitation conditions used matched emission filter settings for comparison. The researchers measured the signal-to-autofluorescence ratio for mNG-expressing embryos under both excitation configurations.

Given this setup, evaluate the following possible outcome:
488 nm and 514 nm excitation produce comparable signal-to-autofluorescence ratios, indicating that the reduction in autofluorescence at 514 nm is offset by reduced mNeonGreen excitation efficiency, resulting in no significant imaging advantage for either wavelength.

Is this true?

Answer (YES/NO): NO